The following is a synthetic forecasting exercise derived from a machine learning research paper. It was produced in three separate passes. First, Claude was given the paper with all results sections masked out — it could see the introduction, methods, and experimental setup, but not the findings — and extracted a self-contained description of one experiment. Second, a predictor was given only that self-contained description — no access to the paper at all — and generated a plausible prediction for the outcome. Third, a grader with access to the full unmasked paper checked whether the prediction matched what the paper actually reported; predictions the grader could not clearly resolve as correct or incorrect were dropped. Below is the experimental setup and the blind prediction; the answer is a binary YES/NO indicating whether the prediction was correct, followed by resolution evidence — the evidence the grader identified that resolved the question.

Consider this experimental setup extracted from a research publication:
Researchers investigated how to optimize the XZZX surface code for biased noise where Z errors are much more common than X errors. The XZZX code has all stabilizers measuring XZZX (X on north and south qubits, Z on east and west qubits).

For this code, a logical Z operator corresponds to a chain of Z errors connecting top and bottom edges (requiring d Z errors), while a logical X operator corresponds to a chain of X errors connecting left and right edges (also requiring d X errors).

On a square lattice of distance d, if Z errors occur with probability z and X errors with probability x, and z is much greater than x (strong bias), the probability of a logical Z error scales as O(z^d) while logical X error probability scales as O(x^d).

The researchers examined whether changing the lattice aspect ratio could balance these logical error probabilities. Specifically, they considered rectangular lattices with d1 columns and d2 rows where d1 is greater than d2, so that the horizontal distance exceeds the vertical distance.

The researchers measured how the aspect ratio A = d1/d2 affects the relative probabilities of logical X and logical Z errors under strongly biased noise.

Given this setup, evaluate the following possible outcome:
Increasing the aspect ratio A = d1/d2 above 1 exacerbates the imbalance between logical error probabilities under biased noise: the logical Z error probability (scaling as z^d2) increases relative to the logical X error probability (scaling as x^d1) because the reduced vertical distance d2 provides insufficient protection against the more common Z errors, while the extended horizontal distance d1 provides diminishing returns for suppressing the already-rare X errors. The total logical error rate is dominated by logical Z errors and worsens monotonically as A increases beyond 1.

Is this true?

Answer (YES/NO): NO